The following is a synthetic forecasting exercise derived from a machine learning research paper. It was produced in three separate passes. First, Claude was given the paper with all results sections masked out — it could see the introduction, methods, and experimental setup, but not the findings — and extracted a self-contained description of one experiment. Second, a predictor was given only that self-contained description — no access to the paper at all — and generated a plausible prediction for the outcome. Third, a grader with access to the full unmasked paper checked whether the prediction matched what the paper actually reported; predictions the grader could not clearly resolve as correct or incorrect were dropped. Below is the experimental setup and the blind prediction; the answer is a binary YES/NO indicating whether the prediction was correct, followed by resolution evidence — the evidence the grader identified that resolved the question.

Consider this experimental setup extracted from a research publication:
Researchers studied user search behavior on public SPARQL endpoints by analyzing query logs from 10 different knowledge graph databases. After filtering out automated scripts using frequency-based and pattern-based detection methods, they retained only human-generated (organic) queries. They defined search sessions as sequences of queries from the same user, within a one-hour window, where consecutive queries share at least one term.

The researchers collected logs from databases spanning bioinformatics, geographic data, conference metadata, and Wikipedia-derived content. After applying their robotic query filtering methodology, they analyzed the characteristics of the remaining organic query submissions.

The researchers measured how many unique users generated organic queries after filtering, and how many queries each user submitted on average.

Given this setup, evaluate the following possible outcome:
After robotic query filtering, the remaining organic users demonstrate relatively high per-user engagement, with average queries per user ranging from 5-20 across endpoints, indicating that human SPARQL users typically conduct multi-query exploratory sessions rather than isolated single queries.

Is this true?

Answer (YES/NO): YES